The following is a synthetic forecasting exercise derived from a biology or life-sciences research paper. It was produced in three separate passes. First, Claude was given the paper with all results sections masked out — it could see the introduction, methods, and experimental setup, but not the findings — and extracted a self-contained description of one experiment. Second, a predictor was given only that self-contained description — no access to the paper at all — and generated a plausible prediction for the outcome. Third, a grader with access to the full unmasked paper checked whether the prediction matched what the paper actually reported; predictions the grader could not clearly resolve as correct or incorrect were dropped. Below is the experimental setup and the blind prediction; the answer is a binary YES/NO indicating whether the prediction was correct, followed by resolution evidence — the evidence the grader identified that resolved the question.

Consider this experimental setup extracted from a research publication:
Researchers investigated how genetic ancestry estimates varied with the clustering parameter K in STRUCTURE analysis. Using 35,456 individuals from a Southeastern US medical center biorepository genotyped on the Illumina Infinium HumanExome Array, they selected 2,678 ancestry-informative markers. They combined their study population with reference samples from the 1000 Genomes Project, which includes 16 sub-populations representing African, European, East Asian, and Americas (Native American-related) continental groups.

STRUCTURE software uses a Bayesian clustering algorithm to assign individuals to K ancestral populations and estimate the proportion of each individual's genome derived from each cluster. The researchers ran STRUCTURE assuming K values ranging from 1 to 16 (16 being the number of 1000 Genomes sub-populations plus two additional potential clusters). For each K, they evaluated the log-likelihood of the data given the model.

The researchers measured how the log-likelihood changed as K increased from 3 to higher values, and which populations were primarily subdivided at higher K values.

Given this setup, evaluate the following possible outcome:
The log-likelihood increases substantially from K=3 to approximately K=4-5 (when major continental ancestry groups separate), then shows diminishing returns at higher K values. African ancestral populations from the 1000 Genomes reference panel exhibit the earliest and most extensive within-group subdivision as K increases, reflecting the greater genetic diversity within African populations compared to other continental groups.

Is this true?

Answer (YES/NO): NO